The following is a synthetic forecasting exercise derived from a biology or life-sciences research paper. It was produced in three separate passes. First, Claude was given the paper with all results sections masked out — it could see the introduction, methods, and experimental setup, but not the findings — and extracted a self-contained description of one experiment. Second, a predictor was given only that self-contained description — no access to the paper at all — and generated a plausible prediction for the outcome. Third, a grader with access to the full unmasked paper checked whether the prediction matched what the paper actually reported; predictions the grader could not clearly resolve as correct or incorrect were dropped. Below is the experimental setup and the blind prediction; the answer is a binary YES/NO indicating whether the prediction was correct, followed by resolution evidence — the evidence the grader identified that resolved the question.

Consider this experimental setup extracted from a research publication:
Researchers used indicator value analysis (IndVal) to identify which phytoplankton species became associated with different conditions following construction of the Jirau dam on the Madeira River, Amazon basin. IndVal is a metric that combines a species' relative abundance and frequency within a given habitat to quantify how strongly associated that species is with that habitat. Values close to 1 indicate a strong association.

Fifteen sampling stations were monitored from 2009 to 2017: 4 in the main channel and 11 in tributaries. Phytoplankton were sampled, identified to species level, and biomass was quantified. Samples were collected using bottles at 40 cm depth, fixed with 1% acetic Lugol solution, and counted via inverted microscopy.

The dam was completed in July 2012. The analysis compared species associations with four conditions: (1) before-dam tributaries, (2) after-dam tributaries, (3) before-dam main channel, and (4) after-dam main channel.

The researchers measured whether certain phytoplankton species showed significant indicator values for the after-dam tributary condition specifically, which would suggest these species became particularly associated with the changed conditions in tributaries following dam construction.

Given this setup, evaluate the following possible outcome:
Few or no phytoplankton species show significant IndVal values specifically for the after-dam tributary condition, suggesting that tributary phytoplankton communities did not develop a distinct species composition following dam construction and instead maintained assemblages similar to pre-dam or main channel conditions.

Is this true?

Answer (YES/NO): NO